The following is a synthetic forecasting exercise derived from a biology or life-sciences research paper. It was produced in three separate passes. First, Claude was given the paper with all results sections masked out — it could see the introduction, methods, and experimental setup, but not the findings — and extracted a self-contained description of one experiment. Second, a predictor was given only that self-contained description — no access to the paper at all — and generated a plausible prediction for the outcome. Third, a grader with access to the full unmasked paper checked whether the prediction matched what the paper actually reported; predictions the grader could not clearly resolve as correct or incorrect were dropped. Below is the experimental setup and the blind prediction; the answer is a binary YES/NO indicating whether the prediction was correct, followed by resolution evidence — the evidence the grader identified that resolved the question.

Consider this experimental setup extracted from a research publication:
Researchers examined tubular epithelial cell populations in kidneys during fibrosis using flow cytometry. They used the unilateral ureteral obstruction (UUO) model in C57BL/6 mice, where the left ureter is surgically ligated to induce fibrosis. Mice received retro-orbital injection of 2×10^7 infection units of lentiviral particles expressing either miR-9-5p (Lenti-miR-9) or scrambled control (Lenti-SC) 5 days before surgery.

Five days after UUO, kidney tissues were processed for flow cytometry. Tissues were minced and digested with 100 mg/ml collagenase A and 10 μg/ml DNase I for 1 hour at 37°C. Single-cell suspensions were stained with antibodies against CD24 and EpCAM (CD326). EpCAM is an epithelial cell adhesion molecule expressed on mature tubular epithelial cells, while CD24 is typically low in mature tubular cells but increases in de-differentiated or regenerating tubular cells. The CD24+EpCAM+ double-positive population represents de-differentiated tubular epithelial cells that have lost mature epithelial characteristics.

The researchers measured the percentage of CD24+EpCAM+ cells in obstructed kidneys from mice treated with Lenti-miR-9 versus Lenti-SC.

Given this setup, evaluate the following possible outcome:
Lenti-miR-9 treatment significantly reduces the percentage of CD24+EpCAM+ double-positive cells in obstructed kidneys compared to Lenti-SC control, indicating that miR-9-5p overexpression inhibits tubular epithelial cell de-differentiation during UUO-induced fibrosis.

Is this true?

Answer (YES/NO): YES